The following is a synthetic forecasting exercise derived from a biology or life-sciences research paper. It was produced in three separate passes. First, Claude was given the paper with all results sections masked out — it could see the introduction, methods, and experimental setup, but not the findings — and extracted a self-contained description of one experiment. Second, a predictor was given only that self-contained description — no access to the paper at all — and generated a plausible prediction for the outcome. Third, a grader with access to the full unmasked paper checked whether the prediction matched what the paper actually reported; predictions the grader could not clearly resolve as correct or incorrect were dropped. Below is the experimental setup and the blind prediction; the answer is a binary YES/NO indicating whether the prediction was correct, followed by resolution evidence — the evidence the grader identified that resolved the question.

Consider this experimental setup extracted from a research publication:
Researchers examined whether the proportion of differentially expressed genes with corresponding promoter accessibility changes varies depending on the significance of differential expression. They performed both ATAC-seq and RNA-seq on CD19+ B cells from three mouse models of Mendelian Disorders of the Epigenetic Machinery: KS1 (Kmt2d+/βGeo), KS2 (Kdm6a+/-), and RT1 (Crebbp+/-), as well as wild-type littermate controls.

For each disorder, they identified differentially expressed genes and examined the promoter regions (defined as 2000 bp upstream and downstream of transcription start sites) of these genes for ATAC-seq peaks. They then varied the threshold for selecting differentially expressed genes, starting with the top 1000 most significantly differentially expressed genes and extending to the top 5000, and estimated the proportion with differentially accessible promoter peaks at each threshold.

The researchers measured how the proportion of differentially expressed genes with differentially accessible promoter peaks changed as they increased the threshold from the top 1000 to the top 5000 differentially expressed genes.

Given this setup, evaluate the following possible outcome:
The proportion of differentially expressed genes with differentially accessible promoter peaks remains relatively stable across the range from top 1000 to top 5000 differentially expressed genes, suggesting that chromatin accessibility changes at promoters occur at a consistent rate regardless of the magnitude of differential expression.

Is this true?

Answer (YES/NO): NO